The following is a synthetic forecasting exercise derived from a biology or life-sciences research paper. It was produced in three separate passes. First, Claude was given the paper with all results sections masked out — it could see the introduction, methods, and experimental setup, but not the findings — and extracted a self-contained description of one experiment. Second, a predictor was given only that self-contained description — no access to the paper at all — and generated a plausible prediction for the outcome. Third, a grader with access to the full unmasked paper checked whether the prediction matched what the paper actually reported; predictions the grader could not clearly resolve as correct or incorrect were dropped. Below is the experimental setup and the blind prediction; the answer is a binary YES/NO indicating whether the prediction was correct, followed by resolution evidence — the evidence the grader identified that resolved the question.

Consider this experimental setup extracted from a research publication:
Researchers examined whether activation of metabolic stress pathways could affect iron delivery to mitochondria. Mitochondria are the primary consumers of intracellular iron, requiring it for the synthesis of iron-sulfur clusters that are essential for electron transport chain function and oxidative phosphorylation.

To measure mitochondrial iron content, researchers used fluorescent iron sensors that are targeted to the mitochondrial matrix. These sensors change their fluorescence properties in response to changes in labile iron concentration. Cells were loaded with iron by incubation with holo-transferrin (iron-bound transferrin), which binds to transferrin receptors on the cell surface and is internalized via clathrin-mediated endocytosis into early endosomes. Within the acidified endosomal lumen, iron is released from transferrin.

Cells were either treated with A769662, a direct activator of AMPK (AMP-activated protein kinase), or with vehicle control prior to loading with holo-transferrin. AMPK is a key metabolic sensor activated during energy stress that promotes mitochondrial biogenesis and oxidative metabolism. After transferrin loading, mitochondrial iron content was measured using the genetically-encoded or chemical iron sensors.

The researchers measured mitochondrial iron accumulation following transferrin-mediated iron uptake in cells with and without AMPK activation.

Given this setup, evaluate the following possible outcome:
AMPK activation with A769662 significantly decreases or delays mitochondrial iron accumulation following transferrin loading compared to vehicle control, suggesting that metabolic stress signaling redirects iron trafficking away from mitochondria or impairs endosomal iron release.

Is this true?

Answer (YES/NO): NO